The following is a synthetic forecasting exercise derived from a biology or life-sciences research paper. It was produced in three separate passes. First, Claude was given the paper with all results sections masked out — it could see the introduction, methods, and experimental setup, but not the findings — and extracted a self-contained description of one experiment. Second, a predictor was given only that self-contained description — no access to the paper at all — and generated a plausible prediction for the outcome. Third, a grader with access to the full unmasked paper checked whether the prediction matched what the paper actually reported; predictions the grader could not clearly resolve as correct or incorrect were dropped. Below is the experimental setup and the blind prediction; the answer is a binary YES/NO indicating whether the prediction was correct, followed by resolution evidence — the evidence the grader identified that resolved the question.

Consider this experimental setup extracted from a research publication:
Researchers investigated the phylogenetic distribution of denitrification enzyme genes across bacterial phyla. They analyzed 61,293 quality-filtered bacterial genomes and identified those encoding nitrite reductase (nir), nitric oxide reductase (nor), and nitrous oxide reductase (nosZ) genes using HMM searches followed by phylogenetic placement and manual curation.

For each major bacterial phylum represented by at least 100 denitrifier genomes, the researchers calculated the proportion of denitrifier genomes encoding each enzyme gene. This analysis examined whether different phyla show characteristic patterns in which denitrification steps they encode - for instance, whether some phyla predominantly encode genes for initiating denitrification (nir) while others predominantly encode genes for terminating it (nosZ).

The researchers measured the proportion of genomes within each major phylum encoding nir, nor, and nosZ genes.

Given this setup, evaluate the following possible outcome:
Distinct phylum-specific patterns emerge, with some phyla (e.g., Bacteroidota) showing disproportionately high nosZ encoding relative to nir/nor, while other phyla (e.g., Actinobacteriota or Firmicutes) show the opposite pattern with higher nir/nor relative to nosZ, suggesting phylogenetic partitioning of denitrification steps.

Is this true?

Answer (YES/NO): YES